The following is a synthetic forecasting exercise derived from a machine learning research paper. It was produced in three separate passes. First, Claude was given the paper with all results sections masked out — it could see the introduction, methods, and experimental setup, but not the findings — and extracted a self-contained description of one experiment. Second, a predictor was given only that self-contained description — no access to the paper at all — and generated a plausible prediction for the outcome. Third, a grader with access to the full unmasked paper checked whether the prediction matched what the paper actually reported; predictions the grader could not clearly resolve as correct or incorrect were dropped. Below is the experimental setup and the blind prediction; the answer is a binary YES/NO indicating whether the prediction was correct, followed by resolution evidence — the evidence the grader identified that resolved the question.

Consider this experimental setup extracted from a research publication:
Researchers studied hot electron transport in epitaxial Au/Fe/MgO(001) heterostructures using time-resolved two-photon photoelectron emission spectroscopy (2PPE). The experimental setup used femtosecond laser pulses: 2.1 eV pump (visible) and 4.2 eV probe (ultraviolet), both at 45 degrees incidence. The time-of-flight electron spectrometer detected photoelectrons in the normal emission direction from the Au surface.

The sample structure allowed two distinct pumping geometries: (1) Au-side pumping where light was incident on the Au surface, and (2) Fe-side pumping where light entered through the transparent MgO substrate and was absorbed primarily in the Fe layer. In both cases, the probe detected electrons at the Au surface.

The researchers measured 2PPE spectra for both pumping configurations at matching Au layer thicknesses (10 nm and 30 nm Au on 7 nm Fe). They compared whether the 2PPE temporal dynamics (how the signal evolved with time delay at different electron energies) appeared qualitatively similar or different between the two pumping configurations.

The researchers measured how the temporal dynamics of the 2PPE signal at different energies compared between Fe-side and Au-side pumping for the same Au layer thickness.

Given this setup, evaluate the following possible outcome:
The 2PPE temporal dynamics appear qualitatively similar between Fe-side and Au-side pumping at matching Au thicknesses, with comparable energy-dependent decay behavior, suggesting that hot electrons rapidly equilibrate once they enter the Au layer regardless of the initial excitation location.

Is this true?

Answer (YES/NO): NO